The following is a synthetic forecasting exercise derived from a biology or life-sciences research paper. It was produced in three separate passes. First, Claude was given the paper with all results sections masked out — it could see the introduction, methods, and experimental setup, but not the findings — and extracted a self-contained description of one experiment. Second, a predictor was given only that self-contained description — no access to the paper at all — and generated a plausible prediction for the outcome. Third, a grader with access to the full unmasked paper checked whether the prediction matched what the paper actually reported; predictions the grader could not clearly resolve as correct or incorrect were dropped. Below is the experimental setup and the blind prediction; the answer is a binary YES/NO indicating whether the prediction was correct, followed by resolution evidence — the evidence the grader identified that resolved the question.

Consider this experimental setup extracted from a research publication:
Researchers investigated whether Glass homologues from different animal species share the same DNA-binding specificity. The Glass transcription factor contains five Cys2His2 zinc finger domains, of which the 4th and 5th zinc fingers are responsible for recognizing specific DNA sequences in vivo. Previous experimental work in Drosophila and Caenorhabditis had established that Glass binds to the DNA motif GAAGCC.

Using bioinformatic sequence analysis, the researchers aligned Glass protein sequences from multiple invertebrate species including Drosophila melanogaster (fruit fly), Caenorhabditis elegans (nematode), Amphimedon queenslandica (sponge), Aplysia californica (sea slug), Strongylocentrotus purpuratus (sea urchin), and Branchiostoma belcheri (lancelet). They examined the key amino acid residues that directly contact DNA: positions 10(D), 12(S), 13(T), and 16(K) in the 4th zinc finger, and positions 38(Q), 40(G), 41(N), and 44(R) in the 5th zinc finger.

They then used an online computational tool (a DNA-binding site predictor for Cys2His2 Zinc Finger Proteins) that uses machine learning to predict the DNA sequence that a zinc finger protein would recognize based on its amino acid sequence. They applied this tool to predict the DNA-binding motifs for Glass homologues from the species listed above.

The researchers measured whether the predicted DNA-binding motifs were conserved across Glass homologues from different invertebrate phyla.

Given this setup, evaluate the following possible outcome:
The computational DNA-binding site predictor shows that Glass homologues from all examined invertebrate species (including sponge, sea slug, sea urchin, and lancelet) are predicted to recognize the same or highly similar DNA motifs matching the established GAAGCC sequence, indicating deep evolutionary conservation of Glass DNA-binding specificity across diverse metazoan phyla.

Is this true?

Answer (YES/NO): YES